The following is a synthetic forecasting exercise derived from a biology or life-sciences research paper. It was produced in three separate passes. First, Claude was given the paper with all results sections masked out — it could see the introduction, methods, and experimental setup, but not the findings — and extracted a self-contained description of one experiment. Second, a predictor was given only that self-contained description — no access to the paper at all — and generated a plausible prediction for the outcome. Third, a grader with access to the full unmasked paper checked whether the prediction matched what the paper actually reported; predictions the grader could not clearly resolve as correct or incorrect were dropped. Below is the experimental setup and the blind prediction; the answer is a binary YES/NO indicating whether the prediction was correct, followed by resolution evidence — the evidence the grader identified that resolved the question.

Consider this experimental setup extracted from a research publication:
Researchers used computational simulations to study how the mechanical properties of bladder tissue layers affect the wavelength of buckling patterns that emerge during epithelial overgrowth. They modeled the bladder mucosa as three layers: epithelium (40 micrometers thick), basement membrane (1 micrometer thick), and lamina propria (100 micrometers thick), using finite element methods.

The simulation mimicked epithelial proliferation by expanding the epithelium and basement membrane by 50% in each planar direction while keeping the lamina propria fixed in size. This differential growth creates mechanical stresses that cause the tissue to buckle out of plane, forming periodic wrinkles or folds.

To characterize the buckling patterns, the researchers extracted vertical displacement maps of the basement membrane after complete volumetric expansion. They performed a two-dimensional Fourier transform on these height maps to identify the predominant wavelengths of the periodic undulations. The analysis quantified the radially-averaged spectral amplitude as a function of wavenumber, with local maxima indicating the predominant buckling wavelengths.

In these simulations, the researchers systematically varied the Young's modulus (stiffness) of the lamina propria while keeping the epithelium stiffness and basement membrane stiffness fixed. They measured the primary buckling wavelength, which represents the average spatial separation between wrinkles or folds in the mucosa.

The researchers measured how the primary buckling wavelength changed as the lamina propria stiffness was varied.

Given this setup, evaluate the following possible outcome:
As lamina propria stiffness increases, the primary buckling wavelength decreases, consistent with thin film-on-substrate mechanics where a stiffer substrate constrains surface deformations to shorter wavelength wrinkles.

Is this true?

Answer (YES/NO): YES